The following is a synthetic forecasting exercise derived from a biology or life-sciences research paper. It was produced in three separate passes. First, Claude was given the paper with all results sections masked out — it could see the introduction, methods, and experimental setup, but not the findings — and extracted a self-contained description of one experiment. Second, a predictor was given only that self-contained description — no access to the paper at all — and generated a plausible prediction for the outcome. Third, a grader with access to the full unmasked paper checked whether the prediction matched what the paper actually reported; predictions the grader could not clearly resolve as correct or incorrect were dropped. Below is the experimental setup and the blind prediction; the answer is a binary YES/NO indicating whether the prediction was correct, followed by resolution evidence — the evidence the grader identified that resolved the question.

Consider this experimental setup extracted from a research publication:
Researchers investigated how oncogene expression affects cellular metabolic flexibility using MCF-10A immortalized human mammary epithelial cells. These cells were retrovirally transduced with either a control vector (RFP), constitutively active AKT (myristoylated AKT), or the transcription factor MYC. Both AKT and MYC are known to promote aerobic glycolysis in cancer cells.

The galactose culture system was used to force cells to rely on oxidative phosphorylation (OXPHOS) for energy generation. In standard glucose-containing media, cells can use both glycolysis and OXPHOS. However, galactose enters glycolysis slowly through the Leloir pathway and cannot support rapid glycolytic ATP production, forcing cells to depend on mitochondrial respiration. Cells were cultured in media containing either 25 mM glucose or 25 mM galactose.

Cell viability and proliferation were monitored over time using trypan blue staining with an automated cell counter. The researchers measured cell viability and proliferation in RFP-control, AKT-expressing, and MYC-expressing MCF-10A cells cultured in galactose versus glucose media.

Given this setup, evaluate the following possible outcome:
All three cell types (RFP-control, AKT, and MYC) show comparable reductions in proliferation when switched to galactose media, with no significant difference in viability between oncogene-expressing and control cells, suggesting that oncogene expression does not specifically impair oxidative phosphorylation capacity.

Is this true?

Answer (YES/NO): NO